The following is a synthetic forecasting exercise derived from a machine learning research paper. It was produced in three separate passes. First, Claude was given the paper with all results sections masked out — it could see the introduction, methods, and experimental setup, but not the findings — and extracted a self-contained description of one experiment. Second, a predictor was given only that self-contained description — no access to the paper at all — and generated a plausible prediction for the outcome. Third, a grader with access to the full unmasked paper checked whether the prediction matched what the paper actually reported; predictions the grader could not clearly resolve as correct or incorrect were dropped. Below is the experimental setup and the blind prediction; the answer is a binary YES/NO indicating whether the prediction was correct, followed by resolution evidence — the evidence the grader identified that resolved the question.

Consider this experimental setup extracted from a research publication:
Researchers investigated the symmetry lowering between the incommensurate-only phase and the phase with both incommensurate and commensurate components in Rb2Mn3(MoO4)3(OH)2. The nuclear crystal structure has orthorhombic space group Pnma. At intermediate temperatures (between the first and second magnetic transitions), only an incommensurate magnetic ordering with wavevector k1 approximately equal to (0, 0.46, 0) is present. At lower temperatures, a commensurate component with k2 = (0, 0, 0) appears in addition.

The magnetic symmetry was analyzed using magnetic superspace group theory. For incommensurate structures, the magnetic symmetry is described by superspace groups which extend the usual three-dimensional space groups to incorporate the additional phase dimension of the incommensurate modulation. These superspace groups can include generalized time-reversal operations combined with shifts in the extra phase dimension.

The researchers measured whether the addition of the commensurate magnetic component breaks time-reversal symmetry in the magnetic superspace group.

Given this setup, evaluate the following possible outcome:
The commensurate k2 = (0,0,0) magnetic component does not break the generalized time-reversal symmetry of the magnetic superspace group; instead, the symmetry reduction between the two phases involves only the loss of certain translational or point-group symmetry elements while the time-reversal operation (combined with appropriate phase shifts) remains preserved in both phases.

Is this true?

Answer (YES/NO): NO